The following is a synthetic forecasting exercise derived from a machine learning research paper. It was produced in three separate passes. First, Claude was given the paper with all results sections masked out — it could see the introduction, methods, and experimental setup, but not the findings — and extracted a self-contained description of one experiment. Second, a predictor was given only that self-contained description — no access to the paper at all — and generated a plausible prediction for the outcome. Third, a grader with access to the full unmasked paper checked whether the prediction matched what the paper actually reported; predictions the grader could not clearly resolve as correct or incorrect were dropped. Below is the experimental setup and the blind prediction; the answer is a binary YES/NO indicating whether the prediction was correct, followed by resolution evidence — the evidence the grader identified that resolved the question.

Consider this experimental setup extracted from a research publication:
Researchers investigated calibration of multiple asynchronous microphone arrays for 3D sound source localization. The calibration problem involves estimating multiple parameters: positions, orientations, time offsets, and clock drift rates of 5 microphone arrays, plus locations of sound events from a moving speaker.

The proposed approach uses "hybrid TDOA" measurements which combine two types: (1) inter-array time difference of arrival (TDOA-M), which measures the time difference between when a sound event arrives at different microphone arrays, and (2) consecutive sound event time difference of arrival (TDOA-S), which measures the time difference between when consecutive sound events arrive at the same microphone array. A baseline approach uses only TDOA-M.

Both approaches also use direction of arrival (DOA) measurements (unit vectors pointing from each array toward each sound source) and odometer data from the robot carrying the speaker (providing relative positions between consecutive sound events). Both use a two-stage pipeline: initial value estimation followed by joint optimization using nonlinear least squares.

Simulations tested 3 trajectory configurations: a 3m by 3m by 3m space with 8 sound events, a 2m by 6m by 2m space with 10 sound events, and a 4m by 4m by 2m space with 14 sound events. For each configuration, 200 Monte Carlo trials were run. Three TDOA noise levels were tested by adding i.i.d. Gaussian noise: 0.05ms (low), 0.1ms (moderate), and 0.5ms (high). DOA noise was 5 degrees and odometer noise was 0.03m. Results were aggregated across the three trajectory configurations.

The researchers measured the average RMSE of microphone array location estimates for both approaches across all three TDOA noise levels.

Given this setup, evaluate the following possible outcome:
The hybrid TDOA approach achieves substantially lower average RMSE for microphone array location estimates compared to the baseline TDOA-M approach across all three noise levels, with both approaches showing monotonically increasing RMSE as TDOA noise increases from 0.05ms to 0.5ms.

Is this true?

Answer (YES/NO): NO